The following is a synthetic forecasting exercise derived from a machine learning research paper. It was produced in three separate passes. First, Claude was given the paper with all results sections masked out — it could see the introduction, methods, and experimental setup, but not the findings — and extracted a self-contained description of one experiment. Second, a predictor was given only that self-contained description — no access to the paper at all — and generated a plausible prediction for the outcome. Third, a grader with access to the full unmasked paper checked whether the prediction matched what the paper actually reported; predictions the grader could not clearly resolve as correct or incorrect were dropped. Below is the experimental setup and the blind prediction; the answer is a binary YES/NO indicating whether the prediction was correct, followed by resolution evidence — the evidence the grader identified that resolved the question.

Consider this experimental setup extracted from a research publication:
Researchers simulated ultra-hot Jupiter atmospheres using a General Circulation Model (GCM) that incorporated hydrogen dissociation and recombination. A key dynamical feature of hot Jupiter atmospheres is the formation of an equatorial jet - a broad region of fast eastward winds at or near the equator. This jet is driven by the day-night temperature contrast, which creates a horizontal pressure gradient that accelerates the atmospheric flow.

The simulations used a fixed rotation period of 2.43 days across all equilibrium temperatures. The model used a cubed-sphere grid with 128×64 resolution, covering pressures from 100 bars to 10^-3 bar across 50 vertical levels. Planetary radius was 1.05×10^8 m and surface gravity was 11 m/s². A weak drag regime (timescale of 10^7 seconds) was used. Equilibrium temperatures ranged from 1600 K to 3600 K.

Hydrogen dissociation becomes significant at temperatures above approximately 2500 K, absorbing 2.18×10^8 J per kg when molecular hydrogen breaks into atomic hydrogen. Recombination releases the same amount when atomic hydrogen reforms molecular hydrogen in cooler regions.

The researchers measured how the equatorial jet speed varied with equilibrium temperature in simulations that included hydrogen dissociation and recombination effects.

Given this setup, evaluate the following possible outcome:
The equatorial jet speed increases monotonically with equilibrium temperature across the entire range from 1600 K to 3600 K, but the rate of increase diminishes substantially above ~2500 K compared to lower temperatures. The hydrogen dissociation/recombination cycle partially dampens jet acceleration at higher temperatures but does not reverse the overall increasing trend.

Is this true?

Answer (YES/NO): NO